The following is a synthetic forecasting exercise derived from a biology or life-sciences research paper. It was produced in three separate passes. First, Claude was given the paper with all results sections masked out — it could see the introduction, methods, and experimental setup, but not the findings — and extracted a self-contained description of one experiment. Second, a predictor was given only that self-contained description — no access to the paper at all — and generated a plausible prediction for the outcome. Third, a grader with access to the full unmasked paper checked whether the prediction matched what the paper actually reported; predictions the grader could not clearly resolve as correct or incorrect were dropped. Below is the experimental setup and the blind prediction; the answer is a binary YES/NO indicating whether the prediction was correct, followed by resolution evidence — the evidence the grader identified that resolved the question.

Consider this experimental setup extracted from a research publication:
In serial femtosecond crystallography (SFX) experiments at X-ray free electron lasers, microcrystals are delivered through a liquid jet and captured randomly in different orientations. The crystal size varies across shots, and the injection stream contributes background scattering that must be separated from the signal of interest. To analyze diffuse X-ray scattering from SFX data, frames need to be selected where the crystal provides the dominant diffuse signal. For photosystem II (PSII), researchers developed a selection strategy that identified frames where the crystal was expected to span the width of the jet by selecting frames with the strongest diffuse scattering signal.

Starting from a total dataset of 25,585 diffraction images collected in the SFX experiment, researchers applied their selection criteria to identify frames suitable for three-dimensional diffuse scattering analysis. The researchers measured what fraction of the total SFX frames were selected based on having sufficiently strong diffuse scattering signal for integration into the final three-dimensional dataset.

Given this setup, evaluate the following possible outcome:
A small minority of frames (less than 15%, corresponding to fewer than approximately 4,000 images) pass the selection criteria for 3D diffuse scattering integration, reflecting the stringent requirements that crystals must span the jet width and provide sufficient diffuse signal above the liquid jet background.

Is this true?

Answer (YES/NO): YES